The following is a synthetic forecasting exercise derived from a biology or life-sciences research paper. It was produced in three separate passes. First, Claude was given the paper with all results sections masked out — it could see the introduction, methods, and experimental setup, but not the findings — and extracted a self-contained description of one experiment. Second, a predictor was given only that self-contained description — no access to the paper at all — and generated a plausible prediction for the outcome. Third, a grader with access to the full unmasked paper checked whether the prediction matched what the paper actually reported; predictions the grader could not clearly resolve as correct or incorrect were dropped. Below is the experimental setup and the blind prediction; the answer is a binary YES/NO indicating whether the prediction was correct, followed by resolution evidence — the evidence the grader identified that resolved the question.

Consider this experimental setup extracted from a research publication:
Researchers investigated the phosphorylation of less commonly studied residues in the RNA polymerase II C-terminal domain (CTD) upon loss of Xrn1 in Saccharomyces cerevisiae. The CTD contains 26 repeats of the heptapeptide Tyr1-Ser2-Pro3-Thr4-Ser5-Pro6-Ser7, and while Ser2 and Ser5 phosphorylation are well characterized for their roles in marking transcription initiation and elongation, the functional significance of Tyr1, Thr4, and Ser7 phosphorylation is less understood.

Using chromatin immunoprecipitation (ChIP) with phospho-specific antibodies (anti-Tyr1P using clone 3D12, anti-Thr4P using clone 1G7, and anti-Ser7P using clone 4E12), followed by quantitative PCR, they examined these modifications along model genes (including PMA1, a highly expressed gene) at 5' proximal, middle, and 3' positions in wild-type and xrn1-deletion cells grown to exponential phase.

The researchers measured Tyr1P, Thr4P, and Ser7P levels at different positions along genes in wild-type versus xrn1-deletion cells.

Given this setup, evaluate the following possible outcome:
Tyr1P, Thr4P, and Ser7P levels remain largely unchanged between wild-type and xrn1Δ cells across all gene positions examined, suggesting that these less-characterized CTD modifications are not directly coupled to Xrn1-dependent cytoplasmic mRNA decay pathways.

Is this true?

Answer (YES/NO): NO